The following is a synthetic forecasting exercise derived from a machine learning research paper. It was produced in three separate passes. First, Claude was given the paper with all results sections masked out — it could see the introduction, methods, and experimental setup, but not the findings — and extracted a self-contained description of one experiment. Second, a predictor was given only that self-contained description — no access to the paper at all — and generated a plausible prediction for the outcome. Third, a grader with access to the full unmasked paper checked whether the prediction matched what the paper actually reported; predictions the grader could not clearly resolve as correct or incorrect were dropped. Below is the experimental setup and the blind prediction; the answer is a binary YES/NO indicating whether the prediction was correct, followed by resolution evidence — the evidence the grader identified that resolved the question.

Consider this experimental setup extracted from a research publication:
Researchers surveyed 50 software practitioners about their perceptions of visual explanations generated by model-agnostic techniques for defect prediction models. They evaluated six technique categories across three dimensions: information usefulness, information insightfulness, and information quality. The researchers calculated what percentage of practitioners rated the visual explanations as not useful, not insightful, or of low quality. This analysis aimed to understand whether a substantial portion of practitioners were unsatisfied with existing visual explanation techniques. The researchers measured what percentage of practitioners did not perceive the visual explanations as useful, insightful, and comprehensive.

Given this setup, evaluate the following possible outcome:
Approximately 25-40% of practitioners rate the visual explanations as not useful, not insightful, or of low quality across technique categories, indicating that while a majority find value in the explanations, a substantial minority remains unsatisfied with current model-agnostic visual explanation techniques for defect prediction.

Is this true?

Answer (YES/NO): NO